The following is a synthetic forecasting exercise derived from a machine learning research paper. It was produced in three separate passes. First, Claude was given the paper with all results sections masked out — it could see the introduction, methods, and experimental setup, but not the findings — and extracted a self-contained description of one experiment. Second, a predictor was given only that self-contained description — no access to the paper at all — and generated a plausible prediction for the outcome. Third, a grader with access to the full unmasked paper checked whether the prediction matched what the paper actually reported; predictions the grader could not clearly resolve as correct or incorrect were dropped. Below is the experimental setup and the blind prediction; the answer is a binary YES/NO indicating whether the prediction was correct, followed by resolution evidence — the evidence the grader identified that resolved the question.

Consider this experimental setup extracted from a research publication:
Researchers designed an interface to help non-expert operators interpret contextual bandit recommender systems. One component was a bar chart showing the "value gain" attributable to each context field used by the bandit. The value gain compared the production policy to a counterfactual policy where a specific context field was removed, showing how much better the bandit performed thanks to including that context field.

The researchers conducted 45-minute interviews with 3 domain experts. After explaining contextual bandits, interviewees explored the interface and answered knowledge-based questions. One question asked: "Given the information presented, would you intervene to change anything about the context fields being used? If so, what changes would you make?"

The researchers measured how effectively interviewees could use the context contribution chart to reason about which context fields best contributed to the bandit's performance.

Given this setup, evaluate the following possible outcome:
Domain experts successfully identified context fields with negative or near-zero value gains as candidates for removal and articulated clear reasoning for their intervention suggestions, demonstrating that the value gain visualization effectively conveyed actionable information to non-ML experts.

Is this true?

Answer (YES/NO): NO